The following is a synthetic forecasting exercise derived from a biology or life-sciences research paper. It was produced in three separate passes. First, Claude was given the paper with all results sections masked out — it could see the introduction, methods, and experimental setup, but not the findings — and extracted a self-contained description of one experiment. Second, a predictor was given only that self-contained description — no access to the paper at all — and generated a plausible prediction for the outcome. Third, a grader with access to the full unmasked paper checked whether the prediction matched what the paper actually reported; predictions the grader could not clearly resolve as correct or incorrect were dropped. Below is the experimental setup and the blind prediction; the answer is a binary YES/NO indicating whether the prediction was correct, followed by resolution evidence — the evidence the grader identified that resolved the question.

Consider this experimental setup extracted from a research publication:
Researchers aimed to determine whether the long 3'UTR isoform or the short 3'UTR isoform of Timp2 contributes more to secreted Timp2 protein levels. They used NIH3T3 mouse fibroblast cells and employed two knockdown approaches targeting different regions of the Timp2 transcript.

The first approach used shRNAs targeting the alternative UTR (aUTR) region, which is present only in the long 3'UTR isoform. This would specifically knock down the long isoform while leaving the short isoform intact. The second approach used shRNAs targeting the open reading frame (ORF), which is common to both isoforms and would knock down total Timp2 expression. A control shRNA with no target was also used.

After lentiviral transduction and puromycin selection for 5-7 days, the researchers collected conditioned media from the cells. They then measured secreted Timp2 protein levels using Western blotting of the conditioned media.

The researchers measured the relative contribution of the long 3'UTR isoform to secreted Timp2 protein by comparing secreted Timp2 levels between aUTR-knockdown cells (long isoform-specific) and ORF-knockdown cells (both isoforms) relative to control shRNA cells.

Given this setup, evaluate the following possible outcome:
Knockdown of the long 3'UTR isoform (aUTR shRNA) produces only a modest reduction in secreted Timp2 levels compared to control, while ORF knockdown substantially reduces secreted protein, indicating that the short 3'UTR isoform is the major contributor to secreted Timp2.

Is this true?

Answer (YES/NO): NO